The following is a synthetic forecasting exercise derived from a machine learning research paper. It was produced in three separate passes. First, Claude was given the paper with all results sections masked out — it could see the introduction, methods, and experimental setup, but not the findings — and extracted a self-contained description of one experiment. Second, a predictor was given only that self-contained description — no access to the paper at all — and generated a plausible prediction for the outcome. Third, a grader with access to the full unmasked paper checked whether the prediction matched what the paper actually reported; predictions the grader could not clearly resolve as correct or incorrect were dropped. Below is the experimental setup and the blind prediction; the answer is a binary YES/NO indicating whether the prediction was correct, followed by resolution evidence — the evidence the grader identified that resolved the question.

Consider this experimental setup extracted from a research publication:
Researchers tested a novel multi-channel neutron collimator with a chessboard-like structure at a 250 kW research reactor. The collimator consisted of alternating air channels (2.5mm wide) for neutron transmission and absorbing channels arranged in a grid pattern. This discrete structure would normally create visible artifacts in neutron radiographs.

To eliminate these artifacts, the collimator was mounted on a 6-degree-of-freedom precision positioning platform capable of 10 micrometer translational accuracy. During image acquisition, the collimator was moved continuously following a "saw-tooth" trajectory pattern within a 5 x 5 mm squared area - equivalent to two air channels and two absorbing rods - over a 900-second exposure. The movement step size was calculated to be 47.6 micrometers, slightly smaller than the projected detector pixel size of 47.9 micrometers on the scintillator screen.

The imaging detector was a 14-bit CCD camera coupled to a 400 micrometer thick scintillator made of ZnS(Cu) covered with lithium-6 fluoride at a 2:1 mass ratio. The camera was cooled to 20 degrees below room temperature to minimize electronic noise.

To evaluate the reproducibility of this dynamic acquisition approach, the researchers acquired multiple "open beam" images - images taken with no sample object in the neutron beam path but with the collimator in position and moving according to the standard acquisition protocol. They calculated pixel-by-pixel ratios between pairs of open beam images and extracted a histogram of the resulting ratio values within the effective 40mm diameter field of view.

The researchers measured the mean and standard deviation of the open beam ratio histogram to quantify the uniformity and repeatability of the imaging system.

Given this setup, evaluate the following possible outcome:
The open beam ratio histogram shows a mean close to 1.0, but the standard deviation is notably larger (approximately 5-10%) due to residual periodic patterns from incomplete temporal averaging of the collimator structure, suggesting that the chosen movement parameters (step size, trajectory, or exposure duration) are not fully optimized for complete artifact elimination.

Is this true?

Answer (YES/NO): NO